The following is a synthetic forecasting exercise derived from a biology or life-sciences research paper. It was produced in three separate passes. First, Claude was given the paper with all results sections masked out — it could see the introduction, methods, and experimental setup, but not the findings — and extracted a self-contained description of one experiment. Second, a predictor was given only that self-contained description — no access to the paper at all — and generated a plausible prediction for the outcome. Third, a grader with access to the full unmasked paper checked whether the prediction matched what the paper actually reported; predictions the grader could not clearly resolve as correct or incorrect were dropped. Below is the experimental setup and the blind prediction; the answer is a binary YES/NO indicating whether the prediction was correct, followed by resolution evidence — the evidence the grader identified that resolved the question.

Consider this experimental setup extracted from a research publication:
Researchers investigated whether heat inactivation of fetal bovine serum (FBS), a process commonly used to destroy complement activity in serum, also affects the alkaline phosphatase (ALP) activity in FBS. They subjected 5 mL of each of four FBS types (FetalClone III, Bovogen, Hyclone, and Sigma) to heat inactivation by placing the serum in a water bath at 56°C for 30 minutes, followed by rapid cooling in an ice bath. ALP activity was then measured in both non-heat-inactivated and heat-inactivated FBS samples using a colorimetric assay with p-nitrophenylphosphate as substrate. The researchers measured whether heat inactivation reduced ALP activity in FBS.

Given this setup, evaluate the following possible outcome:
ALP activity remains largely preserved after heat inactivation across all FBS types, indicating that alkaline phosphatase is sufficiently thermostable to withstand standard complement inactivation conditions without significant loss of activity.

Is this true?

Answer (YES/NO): NO